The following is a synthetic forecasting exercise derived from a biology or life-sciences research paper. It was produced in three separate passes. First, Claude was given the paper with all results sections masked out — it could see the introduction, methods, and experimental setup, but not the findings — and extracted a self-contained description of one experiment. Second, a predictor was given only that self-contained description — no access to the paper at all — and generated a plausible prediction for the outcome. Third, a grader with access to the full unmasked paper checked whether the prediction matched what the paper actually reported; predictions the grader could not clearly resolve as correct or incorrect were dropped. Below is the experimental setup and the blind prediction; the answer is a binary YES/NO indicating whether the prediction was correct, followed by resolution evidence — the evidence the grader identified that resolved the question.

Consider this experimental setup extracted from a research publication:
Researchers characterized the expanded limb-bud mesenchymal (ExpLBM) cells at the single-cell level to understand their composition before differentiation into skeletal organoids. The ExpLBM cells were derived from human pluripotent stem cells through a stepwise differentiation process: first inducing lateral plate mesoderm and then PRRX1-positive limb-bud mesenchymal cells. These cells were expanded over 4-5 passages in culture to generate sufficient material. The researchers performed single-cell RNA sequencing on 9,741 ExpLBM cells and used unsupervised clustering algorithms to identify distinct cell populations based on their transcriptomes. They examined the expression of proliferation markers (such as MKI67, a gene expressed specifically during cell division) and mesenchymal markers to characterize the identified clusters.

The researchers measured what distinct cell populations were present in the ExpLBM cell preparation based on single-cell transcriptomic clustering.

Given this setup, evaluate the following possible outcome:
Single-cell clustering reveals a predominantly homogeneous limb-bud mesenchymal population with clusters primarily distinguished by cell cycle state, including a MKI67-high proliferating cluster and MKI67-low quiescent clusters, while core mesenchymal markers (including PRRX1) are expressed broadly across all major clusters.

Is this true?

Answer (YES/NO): YES